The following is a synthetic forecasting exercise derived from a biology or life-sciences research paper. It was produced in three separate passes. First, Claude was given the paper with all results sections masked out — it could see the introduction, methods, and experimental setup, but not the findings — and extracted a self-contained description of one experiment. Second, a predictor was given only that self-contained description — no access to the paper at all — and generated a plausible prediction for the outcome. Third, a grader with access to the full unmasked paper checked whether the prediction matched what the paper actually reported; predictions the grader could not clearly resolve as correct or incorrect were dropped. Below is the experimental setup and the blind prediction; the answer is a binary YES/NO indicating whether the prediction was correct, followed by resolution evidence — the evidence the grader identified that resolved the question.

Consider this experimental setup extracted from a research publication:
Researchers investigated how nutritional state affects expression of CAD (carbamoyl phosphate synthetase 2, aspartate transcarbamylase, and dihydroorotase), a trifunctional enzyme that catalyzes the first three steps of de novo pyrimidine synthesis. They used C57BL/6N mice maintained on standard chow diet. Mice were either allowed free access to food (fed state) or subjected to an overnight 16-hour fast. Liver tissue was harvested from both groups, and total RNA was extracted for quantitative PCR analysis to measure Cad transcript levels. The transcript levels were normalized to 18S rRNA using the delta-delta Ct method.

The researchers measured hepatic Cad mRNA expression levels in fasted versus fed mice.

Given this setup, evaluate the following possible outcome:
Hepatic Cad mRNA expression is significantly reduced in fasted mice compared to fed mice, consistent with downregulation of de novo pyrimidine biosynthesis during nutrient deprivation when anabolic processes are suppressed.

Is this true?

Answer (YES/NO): YES